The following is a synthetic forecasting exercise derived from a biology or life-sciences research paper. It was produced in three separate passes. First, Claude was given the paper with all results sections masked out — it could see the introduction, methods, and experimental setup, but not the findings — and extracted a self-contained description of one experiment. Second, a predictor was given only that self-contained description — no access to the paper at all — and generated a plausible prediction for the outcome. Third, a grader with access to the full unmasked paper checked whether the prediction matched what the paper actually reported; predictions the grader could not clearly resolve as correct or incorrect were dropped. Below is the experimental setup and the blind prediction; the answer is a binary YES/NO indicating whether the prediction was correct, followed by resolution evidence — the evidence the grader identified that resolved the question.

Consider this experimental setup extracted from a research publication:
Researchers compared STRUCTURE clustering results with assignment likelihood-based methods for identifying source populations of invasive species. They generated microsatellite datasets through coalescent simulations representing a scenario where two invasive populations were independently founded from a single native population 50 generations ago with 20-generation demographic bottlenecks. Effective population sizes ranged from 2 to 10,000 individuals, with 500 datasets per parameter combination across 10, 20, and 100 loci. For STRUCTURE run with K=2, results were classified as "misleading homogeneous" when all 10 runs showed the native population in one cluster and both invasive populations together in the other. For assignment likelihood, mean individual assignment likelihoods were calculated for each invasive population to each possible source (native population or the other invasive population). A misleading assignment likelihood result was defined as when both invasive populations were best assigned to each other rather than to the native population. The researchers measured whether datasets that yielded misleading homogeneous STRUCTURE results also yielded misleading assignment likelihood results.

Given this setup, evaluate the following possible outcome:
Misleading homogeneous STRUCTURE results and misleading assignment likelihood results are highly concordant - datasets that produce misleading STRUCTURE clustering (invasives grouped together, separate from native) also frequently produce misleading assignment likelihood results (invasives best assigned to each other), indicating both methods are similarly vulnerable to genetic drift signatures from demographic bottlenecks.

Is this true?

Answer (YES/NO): YES